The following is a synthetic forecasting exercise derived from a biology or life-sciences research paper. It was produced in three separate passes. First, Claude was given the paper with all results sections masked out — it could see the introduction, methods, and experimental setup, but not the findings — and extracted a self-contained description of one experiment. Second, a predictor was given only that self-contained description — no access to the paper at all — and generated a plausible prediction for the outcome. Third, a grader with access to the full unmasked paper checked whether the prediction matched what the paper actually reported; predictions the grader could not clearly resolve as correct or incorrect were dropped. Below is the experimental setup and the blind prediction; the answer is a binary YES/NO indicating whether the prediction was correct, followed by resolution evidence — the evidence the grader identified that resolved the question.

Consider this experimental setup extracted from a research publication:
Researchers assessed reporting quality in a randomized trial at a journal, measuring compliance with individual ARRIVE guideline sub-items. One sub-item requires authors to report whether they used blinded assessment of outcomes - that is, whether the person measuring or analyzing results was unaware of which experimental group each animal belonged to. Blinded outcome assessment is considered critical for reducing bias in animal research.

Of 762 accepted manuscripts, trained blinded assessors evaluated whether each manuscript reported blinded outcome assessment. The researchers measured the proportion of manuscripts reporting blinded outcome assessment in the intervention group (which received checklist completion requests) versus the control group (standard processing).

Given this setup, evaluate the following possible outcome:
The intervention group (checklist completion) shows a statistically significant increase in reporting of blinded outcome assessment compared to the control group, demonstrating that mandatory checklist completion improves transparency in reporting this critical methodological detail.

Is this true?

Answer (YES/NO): NO